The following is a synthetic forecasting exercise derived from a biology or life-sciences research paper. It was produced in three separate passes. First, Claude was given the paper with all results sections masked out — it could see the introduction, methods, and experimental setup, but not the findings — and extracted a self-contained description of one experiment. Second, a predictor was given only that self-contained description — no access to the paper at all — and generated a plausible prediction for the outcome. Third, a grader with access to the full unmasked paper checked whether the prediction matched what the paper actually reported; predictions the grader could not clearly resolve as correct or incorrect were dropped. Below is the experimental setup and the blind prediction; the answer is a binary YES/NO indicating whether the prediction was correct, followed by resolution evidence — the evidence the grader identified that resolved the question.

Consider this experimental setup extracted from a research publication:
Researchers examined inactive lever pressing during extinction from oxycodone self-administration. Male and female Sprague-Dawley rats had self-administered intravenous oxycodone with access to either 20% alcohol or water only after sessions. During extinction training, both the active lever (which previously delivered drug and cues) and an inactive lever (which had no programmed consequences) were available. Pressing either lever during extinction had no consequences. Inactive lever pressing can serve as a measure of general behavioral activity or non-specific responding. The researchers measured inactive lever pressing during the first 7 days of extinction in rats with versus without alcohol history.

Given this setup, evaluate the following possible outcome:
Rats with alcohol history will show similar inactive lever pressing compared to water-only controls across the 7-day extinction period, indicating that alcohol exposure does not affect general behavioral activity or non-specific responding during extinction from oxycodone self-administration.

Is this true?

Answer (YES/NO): NO